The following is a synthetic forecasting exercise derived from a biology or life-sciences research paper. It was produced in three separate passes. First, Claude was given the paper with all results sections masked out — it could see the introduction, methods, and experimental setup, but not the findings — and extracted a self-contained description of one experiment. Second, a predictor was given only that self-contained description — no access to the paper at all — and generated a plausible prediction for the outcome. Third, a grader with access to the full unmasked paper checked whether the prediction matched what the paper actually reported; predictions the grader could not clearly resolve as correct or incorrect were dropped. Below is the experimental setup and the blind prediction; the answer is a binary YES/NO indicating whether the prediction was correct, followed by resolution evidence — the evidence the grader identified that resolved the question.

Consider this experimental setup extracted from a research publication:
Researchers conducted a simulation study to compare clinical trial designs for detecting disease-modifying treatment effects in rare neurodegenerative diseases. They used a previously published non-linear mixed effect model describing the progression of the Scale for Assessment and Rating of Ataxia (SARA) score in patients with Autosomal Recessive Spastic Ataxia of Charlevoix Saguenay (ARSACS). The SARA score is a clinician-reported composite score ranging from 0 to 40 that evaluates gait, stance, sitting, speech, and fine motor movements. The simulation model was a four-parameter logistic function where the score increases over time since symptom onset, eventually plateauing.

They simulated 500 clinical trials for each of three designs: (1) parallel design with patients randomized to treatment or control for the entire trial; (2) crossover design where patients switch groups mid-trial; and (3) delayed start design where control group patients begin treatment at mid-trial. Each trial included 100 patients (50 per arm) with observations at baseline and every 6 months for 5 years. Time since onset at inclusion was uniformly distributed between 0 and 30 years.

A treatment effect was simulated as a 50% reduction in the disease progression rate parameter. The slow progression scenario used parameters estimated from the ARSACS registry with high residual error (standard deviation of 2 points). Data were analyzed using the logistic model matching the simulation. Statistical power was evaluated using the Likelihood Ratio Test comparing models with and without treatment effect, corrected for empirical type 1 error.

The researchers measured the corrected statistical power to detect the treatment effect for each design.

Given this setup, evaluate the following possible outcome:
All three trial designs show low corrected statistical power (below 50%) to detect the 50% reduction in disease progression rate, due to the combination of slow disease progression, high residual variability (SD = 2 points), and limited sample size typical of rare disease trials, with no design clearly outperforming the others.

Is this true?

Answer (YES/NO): NO